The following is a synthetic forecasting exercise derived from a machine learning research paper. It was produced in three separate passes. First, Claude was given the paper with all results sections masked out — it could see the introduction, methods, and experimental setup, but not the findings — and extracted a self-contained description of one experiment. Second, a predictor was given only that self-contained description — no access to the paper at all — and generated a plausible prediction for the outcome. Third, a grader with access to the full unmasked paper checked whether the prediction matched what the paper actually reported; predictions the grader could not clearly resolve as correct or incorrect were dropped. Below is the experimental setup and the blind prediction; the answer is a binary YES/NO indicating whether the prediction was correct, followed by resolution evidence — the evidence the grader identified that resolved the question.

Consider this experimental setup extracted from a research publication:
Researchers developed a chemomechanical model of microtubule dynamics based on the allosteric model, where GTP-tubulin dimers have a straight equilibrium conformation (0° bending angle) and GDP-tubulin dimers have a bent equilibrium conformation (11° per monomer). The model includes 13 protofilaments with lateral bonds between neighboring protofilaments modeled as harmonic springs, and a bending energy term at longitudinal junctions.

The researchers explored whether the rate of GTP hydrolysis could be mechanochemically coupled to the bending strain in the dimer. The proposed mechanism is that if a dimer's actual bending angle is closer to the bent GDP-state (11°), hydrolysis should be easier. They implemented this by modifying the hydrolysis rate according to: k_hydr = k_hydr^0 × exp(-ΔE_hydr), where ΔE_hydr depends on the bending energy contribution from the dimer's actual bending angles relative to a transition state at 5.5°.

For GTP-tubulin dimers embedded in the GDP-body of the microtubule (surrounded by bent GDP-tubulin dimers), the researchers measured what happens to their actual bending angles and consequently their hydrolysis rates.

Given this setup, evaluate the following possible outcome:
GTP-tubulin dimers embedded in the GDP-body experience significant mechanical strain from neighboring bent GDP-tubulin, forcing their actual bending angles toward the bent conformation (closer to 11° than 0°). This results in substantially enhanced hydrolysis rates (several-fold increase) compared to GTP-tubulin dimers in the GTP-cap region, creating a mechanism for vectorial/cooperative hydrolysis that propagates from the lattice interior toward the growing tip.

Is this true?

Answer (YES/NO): NO